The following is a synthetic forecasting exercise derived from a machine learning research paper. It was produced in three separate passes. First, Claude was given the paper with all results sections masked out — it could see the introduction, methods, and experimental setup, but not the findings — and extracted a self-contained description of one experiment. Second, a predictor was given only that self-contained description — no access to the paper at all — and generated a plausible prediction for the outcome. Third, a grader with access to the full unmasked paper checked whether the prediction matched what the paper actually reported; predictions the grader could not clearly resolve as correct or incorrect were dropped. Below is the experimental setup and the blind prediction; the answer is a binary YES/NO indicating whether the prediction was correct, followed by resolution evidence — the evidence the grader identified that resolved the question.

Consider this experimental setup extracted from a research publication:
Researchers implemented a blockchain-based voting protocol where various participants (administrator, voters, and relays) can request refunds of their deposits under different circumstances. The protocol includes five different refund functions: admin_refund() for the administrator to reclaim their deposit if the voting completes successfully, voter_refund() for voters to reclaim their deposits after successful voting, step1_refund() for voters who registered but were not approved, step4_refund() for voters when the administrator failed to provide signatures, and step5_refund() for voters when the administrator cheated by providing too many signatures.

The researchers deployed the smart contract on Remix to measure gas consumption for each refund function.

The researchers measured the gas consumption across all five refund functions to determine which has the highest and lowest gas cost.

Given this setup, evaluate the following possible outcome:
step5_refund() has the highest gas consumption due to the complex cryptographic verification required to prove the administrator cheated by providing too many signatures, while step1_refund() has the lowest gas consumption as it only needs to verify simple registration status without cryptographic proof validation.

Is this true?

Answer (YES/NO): NO